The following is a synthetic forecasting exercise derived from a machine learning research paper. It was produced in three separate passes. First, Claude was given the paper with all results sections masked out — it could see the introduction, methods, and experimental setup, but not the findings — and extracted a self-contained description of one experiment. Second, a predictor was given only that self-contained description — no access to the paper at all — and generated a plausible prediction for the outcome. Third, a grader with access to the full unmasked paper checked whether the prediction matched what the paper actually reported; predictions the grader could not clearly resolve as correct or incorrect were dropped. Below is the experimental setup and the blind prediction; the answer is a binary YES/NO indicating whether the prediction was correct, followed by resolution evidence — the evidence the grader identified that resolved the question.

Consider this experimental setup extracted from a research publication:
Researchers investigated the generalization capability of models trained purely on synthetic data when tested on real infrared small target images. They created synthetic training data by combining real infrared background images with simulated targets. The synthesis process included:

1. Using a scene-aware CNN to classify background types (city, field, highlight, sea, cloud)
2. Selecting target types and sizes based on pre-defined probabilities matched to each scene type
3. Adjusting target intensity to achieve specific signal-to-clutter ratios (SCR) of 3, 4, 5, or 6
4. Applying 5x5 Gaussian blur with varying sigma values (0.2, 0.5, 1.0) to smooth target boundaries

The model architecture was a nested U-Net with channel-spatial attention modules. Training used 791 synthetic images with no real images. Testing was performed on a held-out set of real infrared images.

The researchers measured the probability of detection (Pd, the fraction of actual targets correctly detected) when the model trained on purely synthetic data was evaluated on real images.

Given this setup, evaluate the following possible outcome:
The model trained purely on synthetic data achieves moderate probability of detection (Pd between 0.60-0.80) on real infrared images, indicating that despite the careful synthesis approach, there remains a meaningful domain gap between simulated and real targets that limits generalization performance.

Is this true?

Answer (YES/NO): NO